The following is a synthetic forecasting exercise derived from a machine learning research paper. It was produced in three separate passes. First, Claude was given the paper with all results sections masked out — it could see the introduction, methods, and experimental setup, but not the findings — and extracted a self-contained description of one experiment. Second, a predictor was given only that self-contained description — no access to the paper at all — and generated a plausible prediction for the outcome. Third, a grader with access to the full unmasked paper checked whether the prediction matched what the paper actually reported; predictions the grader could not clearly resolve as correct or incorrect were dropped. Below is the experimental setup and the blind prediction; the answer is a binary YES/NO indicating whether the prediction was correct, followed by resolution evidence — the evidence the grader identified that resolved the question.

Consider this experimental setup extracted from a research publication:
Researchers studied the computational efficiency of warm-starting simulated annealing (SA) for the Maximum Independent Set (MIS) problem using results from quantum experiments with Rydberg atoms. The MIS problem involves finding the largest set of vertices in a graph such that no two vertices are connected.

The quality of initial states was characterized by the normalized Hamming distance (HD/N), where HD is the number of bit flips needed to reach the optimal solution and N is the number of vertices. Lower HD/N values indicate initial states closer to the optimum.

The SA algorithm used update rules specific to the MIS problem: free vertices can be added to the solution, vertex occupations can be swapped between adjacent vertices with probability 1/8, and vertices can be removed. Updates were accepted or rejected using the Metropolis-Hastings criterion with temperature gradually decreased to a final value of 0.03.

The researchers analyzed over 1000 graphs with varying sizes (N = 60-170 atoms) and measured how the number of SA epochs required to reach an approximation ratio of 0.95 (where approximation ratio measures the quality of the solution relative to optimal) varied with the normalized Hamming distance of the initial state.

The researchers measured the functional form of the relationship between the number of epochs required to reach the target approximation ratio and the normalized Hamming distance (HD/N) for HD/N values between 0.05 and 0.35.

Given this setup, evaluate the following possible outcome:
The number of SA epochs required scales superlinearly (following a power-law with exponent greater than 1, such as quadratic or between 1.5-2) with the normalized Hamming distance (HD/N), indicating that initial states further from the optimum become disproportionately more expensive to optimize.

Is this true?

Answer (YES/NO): NO